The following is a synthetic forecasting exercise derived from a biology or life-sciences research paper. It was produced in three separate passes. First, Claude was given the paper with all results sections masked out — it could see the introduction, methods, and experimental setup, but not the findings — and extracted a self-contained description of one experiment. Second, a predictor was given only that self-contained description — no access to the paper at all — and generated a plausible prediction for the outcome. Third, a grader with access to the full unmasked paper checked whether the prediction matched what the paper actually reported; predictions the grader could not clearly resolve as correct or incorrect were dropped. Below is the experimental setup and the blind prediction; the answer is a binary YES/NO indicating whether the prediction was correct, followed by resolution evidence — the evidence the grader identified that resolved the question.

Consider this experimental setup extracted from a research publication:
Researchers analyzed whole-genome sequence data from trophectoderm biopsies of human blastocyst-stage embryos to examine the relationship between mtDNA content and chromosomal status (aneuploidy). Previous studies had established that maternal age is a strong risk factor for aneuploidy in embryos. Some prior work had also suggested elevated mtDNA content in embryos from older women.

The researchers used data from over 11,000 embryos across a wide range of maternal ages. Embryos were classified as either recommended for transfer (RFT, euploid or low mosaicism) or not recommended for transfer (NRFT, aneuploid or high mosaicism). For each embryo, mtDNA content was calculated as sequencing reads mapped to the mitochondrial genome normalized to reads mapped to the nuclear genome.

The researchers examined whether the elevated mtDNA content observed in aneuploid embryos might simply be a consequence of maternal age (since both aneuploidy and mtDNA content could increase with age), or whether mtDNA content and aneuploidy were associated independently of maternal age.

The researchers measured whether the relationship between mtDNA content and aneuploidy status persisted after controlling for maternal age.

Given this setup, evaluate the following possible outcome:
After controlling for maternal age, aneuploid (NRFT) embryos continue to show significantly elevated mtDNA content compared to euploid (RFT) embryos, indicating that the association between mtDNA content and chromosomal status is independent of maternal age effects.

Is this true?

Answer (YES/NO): YES